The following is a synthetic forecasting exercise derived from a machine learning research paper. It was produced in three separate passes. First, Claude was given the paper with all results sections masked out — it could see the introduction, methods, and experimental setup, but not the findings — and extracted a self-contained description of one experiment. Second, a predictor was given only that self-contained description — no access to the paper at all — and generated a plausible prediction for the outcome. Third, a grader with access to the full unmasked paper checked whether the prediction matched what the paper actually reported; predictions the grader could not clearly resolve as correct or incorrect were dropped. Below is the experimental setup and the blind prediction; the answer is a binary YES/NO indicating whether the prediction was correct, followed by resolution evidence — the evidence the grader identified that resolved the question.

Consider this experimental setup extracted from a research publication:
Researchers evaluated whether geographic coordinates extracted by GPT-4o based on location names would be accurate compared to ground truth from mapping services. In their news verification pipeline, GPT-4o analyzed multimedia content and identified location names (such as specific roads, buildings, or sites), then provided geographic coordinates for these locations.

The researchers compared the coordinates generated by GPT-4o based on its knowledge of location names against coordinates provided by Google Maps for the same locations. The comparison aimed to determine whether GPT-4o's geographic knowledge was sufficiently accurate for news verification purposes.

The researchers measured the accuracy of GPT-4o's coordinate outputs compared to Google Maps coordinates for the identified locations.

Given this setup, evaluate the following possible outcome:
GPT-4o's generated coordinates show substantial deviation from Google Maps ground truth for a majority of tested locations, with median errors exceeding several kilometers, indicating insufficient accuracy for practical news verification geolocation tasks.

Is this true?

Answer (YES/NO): NO